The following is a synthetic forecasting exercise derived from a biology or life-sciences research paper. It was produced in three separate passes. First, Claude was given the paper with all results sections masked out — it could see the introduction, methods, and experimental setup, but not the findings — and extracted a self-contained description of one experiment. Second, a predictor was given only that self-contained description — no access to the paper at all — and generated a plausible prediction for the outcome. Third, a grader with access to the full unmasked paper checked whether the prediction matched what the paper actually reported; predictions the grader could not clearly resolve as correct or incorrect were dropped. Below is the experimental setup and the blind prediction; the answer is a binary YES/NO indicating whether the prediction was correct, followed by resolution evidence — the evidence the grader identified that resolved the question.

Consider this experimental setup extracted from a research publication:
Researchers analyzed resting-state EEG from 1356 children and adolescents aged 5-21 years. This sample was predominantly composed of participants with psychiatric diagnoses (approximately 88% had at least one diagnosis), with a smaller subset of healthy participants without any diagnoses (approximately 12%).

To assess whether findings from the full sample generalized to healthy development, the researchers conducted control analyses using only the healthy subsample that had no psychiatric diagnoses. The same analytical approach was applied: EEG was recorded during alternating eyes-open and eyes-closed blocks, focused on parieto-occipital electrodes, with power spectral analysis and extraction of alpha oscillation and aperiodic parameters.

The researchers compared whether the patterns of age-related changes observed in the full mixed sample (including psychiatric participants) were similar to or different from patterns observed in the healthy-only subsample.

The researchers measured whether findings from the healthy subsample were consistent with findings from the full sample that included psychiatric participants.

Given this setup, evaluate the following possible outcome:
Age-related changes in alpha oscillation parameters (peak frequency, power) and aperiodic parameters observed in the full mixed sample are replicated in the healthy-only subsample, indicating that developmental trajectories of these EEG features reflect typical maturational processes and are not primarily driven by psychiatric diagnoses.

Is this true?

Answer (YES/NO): NO